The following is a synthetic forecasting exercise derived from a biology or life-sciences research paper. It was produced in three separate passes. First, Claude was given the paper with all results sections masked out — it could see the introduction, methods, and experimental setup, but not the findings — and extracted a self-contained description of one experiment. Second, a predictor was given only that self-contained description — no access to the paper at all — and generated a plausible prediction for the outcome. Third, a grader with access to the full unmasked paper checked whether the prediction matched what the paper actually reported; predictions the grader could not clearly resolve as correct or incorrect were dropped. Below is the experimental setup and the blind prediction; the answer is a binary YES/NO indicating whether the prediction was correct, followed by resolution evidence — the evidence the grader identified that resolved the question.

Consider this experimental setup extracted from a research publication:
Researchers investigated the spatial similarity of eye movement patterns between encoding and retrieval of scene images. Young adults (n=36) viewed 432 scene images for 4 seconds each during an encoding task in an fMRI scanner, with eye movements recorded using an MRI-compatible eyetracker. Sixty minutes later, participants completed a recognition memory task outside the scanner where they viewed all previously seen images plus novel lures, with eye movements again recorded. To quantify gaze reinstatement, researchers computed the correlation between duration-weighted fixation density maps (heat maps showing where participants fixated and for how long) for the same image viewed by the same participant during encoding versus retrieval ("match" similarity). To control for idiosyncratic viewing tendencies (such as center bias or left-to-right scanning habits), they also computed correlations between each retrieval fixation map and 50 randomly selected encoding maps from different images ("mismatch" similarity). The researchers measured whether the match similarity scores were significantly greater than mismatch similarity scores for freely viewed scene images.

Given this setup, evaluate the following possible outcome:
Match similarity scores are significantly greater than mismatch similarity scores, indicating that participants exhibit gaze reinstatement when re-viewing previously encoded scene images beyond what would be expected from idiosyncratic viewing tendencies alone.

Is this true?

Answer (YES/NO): YES